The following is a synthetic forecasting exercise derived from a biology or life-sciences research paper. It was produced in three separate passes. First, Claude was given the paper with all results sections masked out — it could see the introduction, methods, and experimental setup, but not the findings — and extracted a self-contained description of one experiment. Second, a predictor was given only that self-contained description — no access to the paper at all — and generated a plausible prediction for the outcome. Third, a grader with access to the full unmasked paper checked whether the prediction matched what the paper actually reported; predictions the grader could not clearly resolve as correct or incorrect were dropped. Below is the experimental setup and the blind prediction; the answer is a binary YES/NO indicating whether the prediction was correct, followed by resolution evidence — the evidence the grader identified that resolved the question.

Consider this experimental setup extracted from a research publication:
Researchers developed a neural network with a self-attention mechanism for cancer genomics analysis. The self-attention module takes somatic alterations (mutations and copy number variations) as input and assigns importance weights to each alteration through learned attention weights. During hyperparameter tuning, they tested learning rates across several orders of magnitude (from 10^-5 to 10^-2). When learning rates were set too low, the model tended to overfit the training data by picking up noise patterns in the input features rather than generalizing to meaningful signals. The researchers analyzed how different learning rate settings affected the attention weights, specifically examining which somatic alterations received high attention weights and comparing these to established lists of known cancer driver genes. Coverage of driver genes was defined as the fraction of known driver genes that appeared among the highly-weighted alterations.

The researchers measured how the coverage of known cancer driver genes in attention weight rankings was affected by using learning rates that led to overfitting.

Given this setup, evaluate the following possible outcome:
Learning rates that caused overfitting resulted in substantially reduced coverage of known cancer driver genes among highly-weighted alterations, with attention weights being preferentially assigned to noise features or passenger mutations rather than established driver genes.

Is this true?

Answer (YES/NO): YES